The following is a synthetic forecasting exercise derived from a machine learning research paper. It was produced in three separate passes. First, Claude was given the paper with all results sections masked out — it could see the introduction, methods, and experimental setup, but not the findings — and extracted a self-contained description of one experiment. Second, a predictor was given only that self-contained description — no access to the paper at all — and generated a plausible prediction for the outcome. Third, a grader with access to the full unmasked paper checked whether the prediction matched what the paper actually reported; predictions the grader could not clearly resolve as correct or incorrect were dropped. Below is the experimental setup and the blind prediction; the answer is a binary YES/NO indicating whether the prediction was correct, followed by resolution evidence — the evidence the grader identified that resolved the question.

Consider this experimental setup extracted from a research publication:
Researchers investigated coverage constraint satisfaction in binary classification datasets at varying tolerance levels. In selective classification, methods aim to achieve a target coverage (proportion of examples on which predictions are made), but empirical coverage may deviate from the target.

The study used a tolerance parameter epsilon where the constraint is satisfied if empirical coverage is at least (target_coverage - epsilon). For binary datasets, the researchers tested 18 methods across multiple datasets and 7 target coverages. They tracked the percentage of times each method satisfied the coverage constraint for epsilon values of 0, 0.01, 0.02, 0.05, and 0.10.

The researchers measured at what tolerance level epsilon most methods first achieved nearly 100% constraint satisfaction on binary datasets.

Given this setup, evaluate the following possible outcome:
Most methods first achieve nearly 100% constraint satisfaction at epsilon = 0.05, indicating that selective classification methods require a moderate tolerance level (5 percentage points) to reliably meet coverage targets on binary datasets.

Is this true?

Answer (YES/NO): YES